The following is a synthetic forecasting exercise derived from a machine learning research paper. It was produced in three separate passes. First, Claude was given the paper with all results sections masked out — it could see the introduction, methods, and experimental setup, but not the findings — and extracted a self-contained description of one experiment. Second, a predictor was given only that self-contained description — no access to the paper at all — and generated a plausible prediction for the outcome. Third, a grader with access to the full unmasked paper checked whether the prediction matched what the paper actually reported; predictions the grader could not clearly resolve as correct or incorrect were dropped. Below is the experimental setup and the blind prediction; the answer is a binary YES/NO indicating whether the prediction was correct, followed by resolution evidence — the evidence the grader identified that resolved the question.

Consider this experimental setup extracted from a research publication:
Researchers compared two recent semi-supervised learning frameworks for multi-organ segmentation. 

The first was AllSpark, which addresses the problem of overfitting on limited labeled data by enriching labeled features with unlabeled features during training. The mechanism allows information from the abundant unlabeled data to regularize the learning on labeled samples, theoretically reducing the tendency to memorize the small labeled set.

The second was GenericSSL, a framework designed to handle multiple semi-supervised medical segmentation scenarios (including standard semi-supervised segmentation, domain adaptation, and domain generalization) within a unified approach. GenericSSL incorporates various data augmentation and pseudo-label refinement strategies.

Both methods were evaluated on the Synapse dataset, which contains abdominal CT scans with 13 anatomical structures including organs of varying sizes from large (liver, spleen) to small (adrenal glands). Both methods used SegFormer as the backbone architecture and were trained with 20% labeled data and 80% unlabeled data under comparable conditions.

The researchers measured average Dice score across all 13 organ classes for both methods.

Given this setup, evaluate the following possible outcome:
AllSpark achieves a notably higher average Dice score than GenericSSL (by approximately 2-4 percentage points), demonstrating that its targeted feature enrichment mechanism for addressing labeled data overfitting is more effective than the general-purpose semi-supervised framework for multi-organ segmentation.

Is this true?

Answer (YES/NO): NO